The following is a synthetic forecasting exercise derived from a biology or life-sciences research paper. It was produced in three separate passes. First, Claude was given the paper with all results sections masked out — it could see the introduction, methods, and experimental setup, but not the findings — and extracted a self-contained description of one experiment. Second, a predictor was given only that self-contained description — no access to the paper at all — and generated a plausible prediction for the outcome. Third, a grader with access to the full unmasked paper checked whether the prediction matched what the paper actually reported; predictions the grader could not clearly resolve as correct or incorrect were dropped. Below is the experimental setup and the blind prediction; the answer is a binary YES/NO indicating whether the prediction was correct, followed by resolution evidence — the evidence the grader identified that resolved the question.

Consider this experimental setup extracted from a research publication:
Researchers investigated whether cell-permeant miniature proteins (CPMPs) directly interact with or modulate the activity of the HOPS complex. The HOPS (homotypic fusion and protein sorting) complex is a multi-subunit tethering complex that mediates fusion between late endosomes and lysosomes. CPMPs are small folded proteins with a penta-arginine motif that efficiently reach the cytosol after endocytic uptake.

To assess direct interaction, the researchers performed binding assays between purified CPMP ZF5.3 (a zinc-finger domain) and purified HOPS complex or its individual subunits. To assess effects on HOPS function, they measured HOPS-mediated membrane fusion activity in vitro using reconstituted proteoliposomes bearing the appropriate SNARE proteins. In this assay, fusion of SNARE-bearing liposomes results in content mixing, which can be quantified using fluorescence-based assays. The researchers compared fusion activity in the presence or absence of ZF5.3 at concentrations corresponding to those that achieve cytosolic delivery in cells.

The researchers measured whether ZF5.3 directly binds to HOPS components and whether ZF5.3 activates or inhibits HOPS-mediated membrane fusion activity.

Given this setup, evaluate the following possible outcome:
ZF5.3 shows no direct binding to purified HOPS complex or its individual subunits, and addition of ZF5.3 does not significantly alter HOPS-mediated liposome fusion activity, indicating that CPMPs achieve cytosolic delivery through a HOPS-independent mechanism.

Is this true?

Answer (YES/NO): NO